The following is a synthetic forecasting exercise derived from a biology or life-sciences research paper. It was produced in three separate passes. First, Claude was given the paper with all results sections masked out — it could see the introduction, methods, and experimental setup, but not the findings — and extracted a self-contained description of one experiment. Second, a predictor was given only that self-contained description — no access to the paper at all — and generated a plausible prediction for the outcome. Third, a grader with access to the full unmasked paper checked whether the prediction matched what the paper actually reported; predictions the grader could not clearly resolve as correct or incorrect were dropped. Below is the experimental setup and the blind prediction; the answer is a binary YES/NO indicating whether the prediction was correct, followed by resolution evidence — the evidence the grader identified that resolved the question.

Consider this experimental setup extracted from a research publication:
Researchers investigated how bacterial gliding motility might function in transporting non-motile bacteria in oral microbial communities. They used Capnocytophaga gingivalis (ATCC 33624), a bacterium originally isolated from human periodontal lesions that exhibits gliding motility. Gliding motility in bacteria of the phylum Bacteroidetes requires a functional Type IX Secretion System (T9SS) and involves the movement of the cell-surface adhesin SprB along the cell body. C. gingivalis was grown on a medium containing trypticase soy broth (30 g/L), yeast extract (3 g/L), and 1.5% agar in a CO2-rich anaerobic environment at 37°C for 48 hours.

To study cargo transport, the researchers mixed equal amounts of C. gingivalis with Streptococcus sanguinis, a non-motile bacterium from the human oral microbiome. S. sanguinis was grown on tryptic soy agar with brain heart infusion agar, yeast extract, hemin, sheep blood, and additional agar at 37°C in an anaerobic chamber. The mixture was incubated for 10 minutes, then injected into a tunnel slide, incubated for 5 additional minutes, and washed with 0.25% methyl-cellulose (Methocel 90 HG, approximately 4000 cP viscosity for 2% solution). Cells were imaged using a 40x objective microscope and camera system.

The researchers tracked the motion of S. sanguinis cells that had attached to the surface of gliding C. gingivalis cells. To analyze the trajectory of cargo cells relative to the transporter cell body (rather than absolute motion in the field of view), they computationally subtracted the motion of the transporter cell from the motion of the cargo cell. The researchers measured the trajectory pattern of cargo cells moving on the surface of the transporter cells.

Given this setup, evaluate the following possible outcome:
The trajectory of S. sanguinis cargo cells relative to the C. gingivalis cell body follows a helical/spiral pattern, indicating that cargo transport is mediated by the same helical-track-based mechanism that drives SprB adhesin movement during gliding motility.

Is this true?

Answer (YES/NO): YES